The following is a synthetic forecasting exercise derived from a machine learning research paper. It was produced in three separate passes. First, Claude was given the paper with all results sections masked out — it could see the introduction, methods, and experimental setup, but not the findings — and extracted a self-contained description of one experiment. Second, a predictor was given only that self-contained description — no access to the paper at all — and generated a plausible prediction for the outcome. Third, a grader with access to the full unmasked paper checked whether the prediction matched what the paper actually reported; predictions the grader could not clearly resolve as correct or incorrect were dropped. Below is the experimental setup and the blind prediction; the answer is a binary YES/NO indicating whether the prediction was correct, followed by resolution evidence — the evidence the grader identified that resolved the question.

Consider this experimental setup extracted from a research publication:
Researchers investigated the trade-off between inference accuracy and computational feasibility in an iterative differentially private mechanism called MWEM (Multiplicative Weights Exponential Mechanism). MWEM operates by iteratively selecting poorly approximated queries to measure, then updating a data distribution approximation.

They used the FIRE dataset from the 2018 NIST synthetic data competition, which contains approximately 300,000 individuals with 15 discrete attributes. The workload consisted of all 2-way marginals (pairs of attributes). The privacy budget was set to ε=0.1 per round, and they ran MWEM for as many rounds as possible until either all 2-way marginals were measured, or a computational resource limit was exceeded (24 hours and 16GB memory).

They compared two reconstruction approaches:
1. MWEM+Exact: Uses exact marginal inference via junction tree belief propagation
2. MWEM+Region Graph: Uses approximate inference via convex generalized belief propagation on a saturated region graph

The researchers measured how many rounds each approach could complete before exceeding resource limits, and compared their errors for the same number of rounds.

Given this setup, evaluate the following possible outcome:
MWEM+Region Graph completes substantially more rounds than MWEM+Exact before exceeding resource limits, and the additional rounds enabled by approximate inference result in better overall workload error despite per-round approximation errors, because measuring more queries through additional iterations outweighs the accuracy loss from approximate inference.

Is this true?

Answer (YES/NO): NO